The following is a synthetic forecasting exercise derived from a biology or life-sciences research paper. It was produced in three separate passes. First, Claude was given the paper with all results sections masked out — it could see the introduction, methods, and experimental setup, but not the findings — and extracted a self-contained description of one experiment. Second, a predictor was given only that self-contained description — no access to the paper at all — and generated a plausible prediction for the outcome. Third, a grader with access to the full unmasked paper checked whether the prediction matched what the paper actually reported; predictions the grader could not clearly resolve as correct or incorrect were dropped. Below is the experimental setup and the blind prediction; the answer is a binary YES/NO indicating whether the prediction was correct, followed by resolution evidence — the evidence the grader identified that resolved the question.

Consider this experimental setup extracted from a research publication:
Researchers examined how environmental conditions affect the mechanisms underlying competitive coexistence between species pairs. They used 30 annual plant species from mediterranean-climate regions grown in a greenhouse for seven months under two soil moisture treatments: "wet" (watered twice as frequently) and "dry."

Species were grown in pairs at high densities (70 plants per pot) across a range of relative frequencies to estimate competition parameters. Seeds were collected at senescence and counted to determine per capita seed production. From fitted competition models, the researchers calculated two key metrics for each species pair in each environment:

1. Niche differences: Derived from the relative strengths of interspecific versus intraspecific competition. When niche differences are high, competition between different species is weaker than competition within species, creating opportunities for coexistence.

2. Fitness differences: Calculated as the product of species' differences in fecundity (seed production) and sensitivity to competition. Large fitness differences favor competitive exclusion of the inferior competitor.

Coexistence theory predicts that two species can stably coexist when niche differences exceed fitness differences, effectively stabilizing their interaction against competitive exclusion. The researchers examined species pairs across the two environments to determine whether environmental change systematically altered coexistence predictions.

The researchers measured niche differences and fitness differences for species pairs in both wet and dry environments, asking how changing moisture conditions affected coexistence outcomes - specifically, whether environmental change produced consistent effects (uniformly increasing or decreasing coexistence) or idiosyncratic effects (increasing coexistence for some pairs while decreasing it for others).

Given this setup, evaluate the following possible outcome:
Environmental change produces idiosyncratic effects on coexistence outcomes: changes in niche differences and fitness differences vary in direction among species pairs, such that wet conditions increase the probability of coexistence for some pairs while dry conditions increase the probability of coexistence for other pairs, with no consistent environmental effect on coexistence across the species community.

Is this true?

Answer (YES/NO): YES